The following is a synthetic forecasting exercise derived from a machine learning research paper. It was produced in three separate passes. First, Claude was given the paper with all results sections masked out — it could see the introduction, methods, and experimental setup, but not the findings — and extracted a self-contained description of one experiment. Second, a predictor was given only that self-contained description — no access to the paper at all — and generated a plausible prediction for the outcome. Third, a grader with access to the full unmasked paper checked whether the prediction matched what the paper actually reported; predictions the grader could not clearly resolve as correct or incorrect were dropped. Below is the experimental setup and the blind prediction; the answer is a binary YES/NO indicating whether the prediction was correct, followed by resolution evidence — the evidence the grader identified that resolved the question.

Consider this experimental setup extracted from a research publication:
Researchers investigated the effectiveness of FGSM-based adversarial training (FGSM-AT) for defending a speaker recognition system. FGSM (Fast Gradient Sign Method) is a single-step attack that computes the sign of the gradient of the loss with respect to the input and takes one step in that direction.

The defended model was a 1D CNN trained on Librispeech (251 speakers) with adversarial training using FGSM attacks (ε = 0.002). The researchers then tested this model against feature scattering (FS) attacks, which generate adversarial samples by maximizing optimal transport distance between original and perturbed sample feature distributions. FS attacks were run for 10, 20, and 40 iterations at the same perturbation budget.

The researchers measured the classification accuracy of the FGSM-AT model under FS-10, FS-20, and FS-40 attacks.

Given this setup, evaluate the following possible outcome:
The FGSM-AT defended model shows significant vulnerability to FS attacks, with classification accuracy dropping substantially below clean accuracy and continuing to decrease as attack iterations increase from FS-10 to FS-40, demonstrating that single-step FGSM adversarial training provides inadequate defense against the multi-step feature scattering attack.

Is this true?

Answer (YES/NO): NO